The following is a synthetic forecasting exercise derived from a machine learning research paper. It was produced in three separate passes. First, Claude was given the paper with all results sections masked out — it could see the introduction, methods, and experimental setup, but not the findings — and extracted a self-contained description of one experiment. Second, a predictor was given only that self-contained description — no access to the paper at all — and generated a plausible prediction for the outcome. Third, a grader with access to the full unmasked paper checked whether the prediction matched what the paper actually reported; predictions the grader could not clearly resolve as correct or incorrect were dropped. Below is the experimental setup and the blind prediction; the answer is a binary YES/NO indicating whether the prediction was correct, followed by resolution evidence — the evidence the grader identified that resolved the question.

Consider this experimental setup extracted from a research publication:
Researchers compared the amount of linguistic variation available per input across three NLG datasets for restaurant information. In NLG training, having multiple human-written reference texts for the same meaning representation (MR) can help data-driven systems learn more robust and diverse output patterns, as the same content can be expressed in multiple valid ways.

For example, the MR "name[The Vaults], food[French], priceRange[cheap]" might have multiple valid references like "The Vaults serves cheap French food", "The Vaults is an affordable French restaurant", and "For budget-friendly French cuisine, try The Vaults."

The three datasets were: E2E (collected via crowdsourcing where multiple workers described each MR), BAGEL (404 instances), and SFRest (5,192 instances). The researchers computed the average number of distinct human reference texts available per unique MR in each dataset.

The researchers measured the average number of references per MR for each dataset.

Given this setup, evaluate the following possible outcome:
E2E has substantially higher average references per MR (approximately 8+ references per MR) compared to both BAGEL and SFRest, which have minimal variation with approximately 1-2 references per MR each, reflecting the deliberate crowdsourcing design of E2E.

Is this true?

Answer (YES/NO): YES